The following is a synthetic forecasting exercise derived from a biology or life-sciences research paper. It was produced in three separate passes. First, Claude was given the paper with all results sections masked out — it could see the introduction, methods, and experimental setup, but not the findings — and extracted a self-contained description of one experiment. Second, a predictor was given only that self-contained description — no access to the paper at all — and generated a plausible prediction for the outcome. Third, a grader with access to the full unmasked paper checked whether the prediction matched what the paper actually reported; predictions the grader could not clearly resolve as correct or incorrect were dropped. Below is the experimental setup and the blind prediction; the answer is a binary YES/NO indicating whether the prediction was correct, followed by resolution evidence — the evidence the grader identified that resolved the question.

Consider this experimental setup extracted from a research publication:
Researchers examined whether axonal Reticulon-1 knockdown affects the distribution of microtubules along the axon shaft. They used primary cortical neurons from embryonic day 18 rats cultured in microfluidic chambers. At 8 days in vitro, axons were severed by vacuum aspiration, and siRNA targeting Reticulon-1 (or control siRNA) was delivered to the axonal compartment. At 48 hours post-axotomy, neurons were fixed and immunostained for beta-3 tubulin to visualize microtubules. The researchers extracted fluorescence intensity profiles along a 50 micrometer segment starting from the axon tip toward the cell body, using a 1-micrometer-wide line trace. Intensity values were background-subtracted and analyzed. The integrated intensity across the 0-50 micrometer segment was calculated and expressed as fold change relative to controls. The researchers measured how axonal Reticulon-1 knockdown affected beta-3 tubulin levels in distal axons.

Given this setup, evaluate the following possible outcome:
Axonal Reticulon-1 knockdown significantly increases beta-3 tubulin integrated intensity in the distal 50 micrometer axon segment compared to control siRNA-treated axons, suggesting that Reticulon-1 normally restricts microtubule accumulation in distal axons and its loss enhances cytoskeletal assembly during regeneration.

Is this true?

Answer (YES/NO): NO